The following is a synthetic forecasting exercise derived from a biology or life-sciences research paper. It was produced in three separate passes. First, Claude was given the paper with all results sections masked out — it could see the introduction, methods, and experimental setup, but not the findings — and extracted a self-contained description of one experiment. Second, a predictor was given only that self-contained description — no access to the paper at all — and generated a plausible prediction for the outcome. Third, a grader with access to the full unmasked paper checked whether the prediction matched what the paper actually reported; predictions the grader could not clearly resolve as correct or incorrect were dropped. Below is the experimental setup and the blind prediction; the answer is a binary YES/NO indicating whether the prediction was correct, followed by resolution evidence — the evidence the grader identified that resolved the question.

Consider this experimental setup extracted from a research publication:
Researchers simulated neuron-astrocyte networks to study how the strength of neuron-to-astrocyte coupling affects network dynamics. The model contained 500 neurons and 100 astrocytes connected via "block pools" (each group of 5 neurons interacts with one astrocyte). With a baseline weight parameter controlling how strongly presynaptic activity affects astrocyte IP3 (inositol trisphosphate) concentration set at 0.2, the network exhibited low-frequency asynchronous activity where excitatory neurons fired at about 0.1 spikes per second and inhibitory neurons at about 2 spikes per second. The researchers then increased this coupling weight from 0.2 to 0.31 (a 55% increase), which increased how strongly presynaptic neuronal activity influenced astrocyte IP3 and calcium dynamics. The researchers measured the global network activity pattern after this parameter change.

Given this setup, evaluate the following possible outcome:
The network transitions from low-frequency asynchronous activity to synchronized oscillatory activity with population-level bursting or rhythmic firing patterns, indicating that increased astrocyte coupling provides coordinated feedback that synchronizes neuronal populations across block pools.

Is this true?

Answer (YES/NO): YES